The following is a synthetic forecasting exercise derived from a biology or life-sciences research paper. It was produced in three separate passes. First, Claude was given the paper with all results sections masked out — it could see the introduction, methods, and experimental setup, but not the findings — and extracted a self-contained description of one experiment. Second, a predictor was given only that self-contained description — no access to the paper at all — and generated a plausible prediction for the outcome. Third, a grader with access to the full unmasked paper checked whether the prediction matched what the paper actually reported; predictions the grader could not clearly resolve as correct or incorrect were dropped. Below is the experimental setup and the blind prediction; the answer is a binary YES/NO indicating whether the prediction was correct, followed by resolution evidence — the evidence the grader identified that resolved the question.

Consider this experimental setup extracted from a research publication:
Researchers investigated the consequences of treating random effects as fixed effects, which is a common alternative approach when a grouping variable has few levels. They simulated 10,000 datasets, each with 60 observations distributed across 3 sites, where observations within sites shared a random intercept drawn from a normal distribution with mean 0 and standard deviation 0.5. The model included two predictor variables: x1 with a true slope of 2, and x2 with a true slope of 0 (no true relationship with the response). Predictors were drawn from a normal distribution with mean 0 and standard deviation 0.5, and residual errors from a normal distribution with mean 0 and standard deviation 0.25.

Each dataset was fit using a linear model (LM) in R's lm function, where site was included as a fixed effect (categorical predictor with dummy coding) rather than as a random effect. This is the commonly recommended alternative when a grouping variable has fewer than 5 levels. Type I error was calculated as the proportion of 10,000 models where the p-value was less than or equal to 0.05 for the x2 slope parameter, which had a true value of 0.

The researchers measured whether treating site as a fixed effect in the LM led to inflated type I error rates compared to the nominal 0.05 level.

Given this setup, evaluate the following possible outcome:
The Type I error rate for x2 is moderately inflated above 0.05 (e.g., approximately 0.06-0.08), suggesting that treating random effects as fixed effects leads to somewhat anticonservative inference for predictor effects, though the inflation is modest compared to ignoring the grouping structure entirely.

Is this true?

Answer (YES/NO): NO